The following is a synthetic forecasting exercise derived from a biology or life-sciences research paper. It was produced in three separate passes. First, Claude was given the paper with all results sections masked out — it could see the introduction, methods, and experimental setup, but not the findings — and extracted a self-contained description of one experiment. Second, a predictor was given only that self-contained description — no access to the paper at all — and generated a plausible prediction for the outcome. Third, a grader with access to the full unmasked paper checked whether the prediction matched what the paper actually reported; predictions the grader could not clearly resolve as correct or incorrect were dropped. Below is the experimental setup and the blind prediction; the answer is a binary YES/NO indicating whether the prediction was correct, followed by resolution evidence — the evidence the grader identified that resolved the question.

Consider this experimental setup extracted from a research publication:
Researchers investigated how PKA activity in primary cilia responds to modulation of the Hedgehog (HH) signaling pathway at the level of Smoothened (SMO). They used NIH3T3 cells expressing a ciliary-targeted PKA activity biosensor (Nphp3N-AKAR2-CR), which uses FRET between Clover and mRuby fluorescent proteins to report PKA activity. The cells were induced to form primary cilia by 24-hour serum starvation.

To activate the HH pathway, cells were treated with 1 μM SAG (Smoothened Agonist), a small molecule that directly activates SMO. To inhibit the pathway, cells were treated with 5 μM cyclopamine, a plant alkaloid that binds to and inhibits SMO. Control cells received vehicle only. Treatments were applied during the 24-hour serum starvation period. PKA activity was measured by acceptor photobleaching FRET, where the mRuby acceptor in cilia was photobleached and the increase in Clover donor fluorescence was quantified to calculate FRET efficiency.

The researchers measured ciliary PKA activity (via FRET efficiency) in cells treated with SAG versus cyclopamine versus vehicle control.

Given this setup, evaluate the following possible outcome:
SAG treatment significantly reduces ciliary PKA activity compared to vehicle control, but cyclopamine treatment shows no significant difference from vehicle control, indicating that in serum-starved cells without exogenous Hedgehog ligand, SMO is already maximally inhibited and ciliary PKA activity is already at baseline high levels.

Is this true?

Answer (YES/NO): NO